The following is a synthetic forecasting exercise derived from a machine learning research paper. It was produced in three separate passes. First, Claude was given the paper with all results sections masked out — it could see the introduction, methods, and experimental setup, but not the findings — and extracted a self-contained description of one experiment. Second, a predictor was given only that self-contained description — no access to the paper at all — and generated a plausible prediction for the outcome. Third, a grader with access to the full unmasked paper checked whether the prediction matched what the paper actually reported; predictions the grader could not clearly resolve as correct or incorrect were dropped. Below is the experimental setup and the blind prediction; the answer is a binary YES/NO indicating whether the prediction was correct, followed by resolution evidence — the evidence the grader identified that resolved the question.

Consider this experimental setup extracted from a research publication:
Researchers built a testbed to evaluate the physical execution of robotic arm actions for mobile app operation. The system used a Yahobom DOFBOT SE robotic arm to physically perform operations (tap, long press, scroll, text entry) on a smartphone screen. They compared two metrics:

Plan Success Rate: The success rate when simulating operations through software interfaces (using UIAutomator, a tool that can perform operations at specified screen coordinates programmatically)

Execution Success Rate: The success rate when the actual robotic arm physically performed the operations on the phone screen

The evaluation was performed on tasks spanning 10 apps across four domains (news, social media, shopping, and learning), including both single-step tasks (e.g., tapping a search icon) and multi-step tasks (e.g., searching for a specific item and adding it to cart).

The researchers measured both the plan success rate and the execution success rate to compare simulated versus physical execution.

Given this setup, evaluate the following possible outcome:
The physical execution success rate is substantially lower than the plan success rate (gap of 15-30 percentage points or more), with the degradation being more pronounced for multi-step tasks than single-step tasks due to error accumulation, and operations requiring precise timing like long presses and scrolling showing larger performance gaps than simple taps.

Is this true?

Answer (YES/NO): NO